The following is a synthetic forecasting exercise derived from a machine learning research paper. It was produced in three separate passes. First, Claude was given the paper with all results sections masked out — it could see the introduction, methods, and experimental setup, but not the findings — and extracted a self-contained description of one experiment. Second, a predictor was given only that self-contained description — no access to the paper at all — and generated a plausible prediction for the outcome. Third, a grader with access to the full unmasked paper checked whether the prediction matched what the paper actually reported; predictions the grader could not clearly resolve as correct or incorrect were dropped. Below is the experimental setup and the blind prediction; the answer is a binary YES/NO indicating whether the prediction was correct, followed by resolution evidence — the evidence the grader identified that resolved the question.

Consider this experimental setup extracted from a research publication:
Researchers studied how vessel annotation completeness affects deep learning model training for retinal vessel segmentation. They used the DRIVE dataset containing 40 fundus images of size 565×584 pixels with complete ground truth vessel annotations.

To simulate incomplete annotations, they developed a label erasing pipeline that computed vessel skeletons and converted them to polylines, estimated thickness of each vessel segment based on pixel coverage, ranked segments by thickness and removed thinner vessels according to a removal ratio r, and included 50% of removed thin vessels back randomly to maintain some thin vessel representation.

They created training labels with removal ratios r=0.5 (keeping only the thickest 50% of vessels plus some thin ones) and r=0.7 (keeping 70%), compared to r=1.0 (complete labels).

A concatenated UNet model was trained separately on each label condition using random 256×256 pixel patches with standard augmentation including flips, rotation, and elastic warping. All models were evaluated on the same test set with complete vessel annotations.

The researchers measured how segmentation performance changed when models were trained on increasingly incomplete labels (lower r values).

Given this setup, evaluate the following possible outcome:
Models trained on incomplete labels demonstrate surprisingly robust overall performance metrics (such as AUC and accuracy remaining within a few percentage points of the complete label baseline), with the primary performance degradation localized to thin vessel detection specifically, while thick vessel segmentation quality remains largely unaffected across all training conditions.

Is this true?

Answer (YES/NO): NO